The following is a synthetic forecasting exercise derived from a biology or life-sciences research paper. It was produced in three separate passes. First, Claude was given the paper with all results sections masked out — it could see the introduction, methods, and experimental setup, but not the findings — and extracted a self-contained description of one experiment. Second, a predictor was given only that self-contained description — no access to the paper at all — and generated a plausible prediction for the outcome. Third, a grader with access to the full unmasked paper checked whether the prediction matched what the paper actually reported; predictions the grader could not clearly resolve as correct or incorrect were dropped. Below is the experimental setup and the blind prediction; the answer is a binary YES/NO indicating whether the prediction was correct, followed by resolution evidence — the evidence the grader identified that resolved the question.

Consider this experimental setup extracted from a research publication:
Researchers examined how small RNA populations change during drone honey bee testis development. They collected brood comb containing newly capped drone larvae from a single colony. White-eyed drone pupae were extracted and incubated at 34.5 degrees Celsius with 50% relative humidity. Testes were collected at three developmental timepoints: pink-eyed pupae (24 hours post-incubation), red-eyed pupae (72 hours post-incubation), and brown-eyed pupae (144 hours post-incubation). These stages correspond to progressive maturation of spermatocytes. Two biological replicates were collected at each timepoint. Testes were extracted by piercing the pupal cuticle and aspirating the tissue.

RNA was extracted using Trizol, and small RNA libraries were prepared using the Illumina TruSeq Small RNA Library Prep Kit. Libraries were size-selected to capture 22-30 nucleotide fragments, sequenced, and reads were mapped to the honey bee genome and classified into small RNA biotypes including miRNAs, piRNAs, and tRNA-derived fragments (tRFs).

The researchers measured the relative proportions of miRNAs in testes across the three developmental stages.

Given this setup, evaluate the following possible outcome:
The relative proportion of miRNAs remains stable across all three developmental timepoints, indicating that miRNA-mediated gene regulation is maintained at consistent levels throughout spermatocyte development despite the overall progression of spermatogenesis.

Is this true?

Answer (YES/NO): NO